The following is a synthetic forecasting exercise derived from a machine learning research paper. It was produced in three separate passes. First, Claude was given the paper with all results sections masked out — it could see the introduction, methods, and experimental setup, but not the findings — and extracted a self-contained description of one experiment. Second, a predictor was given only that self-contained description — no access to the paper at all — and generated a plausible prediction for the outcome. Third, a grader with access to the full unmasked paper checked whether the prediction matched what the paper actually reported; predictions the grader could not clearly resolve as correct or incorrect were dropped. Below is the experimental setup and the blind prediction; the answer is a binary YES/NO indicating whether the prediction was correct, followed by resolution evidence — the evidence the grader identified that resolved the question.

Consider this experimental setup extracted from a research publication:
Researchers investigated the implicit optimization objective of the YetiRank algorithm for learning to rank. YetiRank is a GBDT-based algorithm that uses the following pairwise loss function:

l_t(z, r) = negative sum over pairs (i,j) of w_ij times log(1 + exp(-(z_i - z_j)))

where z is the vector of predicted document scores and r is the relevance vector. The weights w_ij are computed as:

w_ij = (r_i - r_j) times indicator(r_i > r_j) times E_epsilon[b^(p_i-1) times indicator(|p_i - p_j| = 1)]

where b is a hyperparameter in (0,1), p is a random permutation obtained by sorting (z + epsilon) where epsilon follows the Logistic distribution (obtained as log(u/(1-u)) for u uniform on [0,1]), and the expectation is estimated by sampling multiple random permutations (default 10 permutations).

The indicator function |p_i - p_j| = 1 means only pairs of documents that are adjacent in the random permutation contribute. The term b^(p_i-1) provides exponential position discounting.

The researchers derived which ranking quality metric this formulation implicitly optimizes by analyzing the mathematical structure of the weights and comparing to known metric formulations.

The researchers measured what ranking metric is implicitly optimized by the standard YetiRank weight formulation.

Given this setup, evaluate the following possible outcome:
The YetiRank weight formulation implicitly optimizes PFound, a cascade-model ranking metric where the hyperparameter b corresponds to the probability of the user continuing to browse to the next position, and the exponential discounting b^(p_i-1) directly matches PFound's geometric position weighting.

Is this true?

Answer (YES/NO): NO